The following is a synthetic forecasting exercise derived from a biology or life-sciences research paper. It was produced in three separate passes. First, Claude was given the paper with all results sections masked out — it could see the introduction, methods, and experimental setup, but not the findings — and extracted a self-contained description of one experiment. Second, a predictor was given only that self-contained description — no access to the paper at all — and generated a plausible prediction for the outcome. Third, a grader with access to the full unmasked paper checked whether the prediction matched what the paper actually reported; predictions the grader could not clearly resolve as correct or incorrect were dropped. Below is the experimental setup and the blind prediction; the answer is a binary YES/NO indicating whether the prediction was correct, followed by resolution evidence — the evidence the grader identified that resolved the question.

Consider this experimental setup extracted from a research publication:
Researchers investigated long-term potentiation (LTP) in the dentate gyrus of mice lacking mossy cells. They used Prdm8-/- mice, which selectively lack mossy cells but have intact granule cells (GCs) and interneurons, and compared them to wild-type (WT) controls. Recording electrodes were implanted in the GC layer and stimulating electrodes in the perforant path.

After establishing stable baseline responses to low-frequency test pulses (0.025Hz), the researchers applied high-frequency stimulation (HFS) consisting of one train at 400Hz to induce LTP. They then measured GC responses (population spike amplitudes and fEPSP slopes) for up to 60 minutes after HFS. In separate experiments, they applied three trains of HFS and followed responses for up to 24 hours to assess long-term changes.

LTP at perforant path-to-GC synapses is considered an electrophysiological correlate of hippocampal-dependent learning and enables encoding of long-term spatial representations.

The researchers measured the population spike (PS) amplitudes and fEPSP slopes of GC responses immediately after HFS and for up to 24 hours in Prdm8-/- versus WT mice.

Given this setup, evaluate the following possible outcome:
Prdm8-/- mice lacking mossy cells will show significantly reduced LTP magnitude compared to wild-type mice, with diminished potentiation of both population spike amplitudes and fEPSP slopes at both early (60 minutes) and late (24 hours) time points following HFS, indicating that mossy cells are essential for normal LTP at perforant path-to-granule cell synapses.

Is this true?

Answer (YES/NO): NO